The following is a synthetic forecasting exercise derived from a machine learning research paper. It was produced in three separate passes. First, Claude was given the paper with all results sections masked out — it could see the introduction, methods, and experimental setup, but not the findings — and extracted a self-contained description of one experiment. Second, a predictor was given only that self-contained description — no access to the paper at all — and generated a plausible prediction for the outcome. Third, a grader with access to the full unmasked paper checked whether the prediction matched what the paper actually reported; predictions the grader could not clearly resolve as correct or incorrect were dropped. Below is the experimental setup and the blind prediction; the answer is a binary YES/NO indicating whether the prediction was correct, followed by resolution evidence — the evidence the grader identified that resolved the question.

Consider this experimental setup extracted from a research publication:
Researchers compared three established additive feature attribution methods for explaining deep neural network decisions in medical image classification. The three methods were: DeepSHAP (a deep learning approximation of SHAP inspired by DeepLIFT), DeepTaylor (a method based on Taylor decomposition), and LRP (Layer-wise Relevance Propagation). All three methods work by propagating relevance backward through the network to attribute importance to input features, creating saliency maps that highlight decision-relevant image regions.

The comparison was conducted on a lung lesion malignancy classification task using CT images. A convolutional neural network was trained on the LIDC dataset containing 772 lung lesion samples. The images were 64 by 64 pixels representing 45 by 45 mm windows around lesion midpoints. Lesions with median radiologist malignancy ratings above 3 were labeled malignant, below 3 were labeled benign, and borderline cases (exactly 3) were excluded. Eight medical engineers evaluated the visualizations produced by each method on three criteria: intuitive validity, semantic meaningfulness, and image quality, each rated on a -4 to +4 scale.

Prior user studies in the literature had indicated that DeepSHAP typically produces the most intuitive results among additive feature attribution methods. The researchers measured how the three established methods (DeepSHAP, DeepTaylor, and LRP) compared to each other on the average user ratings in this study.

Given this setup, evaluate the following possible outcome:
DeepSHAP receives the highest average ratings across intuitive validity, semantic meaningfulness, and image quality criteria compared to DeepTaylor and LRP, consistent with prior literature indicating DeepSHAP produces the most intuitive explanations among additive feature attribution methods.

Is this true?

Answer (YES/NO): NO